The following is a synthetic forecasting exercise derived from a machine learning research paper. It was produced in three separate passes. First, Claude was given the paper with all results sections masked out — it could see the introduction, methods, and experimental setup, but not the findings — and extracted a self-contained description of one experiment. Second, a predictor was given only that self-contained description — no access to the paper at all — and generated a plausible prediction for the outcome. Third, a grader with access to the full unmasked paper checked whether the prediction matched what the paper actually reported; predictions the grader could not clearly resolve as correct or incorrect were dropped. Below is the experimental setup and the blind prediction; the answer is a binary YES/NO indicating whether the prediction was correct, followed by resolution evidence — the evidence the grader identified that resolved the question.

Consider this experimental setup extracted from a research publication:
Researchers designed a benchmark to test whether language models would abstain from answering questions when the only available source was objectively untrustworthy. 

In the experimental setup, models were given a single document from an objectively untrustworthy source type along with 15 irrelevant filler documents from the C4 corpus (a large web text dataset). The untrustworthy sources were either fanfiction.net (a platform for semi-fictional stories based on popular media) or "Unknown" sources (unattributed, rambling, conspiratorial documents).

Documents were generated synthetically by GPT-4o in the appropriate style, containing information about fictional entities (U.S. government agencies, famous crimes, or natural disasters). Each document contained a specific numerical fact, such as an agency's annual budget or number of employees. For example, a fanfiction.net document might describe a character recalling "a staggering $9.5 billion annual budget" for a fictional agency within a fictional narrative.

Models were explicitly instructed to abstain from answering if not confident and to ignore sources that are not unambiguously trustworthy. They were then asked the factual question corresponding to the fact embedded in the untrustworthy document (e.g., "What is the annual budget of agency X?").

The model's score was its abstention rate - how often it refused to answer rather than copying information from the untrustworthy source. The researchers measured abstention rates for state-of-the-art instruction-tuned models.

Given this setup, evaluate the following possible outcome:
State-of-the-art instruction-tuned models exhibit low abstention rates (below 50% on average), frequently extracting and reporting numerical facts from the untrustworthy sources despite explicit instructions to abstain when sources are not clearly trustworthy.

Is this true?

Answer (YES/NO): YES